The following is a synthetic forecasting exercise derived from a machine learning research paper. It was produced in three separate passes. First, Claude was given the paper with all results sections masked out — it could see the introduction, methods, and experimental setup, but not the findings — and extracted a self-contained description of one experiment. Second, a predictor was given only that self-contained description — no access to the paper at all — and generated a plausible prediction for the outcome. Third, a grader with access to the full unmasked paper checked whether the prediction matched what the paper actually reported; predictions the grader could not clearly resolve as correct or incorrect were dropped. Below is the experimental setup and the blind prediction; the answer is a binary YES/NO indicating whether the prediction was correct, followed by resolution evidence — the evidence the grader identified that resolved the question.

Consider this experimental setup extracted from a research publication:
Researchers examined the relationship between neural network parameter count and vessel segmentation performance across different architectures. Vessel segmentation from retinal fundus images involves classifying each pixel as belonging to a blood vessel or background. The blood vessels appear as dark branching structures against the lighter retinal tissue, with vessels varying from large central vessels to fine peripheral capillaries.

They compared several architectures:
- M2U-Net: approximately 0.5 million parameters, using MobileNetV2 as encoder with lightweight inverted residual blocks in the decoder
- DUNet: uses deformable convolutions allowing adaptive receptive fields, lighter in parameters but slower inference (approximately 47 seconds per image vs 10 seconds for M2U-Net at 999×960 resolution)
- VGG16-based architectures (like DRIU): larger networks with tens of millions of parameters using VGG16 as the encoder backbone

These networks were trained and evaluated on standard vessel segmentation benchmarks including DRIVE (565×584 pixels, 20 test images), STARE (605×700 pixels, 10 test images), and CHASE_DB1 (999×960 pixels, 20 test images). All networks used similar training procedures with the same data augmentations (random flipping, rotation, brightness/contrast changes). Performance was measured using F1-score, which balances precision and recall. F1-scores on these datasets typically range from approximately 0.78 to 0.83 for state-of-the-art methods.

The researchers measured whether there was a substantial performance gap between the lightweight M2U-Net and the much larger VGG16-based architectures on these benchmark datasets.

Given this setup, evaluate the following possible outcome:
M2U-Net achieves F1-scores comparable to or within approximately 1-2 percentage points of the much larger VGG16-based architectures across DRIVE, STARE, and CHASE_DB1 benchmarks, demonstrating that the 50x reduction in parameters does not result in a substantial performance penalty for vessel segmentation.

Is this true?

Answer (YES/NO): YES